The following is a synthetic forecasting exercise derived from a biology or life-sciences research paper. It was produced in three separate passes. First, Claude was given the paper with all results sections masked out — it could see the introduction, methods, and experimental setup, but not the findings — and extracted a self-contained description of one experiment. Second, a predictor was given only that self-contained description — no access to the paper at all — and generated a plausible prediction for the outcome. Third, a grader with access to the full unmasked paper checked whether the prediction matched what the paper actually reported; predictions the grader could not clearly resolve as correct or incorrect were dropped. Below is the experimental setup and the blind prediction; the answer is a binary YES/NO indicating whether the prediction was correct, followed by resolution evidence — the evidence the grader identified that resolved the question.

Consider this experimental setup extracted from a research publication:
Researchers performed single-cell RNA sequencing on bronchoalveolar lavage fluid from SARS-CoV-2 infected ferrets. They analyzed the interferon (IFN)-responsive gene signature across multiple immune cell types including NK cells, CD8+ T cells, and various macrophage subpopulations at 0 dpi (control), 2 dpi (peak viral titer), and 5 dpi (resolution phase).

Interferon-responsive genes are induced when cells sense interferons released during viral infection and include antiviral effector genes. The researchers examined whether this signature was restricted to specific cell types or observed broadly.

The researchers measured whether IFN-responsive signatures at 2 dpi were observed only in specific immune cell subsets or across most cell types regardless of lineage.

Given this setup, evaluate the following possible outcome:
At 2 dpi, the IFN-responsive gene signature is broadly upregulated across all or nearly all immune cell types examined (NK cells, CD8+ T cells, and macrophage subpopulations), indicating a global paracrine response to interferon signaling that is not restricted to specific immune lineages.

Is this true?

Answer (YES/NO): YES